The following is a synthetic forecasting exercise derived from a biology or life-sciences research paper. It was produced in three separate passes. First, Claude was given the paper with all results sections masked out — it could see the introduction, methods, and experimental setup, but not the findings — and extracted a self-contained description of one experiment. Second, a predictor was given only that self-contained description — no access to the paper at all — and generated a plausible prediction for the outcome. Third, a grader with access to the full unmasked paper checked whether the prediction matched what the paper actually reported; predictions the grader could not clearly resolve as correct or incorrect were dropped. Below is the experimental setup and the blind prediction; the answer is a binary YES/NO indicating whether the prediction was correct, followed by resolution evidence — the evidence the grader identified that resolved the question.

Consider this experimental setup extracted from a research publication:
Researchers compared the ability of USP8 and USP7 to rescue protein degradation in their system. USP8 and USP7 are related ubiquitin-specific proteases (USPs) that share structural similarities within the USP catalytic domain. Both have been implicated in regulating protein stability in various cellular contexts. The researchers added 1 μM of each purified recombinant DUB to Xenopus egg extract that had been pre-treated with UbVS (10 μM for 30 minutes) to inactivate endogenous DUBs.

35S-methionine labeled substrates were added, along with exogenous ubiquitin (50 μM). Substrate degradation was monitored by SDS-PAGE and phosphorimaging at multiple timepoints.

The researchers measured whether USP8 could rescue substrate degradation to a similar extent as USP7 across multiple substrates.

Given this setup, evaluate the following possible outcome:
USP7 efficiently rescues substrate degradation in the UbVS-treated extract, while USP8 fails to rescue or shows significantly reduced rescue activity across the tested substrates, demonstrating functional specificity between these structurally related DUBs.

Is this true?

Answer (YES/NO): YES